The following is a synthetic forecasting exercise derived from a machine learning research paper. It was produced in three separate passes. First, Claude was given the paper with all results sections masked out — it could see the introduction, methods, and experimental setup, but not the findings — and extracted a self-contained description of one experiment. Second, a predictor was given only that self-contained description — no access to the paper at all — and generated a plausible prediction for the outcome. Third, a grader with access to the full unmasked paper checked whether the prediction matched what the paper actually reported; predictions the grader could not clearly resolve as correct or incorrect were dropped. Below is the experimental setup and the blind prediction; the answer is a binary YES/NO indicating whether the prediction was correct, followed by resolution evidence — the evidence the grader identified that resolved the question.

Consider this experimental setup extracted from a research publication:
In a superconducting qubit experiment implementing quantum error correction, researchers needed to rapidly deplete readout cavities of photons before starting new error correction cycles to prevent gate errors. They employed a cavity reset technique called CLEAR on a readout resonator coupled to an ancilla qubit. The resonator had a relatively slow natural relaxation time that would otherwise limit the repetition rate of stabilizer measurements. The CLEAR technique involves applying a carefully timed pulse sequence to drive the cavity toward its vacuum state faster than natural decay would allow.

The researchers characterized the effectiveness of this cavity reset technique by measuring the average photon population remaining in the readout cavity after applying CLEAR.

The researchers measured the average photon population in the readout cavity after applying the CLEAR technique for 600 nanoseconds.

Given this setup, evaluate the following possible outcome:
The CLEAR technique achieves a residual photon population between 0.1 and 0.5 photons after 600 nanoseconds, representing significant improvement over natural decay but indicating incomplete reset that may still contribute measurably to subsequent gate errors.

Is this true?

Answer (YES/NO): NO